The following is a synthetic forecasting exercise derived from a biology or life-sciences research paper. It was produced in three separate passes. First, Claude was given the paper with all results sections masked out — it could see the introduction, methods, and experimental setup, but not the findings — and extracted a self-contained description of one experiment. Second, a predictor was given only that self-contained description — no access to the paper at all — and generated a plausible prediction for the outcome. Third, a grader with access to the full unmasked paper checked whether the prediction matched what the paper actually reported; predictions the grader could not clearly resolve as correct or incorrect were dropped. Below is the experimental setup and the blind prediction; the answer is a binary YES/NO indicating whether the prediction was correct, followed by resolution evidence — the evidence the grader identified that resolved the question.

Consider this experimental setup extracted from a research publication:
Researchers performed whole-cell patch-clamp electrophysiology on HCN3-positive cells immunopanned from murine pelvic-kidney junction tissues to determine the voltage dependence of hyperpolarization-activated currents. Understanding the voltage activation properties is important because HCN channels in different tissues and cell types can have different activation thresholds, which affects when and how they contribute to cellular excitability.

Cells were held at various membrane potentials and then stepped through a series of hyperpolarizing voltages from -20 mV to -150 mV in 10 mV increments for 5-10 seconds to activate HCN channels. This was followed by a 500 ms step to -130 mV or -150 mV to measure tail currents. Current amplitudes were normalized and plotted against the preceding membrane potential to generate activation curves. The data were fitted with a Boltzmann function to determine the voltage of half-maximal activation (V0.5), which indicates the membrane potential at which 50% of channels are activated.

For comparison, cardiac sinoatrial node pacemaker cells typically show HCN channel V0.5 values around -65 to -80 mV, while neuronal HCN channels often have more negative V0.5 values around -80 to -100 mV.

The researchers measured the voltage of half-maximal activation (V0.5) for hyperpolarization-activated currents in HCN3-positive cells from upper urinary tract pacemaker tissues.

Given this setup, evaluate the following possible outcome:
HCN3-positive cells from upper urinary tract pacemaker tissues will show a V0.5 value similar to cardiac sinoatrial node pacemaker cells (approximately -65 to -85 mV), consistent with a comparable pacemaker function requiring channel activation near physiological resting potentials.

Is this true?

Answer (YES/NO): NO